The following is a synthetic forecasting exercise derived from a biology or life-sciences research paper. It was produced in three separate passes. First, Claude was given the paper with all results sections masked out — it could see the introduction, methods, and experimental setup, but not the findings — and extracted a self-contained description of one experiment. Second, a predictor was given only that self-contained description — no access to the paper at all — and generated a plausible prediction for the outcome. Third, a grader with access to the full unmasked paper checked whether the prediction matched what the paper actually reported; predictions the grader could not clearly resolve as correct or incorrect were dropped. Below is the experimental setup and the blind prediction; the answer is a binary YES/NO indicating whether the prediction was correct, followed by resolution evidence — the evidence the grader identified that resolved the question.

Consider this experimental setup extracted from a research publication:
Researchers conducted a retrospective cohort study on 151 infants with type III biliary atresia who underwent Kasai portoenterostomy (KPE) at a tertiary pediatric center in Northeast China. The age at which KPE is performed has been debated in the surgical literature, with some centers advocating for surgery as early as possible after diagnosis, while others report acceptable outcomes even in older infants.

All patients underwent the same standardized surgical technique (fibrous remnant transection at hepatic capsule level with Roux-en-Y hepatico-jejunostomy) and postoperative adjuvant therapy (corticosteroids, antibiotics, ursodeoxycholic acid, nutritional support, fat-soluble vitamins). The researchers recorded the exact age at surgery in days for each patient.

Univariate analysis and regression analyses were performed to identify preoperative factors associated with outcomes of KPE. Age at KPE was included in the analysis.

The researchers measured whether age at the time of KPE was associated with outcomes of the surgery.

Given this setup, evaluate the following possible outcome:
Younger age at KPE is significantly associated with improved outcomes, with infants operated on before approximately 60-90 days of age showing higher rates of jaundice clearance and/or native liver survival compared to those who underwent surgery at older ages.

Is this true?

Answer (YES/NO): YES